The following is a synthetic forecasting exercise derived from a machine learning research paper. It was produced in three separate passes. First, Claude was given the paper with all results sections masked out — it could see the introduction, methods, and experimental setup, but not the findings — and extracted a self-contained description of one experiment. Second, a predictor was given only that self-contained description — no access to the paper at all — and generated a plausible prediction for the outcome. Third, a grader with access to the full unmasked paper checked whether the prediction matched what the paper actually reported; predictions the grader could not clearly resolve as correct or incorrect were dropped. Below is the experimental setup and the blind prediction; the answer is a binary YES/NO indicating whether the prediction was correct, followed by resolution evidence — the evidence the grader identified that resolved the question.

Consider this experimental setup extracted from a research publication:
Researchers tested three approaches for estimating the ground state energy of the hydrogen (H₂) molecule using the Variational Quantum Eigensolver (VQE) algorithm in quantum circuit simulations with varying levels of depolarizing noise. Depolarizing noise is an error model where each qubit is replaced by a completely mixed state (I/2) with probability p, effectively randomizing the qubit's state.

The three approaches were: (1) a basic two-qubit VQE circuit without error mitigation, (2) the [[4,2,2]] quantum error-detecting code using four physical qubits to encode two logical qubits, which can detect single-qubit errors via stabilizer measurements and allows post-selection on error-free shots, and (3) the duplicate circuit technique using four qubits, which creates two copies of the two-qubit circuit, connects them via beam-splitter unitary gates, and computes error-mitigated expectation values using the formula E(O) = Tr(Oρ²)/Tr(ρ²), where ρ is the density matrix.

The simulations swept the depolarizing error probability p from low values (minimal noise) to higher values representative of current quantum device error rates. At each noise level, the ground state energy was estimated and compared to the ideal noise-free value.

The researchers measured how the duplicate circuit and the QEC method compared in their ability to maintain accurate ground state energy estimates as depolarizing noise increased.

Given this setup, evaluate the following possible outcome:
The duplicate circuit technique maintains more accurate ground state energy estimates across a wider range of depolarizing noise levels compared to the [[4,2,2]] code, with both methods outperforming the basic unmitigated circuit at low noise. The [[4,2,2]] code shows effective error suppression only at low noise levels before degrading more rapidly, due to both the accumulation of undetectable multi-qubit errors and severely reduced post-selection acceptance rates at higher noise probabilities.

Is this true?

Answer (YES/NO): NO